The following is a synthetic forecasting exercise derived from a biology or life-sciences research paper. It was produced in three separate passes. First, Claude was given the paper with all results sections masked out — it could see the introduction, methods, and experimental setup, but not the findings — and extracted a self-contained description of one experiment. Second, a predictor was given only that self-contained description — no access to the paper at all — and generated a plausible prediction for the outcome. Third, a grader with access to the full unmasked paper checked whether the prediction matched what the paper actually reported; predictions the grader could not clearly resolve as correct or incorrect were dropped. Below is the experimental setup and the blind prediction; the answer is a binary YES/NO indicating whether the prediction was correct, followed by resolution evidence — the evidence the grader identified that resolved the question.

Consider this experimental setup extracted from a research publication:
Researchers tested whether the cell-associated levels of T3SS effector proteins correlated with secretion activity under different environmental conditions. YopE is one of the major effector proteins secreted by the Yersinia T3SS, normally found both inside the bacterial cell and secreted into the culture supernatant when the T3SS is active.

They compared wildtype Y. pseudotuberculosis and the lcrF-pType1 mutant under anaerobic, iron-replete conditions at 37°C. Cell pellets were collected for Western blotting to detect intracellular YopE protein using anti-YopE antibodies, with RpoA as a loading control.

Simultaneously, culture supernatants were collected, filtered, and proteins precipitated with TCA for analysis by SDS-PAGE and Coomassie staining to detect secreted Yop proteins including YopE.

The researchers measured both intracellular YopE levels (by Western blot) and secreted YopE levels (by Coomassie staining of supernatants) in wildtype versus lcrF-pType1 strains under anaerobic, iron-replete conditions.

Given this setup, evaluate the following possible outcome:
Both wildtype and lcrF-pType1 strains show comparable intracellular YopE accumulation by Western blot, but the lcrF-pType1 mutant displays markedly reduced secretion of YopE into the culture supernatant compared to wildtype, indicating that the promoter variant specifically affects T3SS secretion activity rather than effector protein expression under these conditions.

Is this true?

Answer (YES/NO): NO